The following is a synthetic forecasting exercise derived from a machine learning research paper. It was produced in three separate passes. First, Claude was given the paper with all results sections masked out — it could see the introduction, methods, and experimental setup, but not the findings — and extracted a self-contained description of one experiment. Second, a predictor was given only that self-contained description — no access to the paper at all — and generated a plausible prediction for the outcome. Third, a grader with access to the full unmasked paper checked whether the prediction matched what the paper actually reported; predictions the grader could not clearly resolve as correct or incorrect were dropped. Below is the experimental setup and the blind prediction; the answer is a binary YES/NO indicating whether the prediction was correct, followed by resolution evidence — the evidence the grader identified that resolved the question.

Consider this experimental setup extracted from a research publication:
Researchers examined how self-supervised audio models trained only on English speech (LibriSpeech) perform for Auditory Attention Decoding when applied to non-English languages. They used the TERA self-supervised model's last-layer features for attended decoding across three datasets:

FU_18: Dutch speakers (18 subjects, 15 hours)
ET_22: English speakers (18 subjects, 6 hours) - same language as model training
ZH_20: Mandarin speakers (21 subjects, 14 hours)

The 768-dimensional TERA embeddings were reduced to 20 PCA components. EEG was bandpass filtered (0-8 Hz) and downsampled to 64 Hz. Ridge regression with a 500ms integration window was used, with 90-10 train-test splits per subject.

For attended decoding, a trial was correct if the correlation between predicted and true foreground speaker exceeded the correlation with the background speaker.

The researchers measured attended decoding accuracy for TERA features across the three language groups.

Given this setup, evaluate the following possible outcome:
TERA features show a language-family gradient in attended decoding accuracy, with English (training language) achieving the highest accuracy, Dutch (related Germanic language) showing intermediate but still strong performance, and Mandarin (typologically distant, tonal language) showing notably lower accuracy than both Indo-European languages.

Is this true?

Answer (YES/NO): NO